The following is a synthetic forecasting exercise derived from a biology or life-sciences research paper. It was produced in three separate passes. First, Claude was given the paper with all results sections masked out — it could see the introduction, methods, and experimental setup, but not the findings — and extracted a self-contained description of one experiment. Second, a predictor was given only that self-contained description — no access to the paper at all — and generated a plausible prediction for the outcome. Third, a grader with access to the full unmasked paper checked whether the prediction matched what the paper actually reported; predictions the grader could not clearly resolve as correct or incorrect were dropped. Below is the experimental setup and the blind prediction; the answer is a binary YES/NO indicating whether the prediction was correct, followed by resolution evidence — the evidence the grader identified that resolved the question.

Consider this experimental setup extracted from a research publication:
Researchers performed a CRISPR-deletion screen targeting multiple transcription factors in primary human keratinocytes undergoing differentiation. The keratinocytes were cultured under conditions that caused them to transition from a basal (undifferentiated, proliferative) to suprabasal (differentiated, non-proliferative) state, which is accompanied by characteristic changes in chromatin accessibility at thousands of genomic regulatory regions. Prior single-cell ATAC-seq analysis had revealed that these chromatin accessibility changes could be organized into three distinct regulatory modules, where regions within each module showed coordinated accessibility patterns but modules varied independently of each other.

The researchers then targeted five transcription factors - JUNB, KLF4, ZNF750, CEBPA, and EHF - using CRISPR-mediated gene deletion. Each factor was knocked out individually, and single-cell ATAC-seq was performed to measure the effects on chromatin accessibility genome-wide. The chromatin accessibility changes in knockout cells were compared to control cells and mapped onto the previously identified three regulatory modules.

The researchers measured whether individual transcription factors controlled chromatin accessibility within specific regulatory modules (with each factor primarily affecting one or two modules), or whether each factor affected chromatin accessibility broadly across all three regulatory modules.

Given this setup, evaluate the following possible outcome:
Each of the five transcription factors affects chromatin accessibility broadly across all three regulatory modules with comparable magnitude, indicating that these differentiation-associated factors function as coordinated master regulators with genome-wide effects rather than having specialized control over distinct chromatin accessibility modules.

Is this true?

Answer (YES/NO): NO